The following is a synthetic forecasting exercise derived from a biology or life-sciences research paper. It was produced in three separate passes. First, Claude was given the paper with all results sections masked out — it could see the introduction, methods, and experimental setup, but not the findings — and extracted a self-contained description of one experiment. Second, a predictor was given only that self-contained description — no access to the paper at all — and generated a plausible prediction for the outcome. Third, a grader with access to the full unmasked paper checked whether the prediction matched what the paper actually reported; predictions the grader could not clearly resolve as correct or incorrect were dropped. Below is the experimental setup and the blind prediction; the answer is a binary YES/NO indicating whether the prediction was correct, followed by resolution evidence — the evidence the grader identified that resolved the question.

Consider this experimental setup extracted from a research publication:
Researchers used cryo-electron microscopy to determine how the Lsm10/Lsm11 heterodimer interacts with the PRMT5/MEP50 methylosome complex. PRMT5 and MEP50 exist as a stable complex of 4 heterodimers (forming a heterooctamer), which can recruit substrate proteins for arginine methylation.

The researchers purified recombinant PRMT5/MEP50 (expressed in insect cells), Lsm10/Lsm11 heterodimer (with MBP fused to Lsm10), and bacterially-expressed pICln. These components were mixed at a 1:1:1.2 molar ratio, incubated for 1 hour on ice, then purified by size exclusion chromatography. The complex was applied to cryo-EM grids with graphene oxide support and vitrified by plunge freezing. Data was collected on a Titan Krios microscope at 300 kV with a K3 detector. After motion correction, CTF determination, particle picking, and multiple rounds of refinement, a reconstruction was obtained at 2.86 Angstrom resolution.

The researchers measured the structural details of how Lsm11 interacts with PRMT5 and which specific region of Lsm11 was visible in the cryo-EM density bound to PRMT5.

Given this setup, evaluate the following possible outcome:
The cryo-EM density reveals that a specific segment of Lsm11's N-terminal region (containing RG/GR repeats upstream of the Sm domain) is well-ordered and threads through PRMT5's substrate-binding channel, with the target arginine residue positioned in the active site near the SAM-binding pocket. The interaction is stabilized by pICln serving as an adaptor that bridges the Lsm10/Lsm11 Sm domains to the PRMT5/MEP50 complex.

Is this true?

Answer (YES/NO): YES